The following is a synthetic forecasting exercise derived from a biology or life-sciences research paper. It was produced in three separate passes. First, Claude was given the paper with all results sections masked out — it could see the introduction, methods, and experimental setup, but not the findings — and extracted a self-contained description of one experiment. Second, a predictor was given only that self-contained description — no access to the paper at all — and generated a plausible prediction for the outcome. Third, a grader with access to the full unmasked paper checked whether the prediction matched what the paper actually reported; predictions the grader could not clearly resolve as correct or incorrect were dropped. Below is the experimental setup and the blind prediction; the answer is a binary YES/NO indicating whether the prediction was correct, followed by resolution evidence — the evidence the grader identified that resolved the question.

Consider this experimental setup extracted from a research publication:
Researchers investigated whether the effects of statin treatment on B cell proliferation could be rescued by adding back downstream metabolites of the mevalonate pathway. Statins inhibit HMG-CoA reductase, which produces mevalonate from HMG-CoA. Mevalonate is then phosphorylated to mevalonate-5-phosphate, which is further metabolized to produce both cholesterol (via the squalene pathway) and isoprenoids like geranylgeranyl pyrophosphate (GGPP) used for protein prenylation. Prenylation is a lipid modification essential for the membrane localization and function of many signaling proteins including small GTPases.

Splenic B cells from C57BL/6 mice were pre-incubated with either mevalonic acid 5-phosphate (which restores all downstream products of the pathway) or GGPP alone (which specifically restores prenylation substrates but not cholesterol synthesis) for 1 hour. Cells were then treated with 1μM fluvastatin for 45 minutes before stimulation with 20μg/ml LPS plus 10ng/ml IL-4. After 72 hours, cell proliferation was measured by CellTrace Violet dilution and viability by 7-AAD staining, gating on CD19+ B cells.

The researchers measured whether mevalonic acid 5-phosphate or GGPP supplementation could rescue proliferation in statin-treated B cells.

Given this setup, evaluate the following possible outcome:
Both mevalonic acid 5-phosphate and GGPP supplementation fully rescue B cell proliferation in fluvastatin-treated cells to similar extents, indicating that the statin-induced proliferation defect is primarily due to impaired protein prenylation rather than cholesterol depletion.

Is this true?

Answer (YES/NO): NO